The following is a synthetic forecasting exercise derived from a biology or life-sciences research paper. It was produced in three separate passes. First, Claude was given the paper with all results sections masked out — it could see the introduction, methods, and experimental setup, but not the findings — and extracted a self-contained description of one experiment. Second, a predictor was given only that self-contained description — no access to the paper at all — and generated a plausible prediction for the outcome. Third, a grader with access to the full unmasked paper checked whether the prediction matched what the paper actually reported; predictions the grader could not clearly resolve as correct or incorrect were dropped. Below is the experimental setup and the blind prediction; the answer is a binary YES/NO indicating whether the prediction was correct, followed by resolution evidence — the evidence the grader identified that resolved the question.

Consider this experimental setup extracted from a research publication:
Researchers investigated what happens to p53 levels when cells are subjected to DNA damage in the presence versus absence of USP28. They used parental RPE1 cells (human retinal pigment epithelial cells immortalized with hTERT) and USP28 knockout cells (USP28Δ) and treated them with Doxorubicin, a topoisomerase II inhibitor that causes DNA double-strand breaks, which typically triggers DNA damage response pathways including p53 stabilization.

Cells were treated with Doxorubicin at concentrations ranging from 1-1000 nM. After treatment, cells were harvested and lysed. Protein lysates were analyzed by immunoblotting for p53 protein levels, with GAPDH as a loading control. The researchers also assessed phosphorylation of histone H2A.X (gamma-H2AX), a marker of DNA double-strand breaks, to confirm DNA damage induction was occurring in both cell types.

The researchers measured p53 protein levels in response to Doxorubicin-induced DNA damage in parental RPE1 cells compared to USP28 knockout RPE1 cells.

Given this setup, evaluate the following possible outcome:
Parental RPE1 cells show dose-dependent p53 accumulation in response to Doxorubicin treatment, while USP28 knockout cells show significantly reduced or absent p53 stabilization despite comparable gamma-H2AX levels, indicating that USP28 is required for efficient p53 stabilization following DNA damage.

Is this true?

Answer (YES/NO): YES